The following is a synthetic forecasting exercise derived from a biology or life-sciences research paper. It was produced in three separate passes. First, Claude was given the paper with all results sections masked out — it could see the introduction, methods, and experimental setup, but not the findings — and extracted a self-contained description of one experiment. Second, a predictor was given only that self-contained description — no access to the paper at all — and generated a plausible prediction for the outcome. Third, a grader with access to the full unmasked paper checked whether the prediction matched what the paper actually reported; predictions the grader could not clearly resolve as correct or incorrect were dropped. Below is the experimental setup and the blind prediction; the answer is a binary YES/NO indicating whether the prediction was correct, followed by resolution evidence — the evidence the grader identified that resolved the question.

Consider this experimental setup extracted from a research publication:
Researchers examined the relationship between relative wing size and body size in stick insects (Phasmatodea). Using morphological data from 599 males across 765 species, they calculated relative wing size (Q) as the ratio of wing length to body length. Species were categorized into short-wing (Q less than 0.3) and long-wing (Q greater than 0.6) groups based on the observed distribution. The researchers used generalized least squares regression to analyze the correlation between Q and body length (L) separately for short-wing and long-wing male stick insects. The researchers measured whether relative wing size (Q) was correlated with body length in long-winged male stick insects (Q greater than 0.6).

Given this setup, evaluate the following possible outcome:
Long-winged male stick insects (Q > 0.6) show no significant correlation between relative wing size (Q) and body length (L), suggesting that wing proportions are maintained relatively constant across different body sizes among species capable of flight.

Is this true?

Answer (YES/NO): NO